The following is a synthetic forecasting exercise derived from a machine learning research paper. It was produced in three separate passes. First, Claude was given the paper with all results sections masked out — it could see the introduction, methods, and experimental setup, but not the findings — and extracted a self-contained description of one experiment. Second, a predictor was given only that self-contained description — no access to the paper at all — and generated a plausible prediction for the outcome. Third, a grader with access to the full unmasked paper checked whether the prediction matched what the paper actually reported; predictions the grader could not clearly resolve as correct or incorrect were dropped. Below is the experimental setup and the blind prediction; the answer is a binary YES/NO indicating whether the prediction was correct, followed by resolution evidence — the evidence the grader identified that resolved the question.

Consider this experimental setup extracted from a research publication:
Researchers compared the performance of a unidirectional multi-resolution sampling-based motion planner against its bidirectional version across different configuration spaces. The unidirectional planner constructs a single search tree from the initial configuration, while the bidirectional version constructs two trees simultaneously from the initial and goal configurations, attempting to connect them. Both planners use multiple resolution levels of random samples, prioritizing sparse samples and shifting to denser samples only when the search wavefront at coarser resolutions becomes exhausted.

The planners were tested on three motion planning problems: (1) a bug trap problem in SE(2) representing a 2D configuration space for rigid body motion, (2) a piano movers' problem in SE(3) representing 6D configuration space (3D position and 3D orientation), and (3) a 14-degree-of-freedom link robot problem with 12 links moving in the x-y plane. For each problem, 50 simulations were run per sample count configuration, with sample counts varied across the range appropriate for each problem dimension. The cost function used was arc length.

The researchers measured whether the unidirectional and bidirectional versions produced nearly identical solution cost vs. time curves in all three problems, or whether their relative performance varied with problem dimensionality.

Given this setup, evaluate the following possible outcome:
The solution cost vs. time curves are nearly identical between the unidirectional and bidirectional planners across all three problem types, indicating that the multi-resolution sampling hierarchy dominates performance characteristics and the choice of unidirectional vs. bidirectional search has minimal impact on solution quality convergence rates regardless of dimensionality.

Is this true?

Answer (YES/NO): NO